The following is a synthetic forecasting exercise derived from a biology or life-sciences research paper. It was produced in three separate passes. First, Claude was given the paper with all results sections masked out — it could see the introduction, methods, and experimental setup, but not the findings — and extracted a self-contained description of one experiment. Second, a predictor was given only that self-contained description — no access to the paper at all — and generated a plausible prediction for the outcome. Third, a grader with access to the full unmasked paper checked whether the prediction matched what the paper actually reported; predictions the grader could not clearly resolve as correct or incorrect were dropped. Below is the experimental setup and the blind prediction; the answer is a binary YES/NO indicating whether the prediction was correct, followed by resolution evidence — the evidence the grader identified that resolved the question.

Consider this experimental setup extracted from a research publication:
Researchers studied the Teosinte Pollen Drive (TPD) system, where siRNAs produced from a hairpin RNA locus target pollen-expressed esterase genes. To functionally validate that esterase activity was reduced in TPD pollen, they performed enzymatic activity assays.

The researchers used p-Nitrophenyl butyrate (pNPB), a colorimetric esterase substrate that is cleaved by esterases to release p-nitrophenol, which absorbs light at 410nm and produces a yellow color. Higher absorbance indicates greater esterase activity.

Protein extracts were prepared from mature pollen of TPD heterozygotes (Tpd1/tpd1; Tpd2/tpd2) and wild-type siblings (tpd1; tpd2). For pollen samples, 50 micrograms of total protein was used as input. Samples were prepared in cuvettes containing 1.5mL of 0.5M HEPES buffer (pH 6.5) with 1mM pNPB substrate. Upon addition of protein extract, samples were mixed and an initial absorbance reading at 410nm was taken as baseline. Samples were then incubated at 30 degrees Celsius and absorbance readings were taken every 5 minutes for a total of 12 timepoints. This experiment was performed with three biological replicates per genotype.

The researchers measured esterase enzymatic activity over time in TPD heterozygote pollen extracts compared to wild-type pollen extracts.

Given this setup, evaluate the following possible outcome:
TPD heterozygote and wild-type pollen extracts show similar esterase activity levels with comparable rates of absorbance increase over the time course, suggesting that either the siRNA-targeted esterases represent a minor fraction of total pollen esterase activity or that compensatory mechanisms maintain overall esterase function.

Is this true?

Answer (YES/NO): NO